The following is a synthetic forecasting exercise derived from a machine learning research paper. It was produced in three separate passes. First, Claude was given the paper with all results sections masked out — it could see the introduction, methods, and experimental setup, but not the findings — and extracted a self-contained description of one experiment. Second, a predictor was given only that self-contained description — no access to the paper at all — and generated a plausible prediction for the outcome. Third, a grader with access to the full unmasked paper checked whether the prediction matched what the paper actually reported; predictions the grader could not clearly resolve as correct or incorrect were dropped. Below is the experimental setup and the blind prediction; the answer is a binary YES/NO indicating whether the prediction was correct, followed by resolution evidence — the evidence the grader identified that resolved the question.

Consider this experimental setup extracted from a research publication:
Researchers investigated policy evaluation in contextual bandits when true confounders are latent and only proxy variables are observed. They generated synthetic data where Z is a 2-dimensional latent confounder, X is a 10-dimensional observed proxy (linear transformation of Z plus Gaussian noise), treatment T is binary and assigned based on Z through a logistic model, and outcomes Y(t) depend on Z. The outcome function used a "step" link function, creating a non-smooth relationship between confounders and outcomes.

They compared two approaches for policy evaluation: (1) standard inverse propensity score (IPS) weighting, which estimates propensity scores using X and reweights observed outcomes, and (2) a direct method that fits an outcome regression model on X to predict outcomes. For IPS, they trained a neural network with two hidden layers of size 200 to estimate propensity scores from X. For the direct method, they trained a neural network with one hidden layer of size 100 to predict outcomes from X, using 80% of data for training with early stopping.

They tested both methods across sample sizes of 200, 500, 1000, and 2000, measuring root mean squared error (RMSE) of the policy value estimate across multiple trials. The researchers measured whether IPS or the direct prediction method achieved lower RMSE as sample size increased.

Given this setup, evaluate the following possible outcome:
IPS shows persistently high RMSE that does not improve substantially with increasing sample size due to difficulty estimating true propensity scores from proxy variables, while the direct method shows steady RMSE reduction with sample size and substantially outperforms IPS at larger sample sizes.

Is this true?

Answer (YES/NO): NO